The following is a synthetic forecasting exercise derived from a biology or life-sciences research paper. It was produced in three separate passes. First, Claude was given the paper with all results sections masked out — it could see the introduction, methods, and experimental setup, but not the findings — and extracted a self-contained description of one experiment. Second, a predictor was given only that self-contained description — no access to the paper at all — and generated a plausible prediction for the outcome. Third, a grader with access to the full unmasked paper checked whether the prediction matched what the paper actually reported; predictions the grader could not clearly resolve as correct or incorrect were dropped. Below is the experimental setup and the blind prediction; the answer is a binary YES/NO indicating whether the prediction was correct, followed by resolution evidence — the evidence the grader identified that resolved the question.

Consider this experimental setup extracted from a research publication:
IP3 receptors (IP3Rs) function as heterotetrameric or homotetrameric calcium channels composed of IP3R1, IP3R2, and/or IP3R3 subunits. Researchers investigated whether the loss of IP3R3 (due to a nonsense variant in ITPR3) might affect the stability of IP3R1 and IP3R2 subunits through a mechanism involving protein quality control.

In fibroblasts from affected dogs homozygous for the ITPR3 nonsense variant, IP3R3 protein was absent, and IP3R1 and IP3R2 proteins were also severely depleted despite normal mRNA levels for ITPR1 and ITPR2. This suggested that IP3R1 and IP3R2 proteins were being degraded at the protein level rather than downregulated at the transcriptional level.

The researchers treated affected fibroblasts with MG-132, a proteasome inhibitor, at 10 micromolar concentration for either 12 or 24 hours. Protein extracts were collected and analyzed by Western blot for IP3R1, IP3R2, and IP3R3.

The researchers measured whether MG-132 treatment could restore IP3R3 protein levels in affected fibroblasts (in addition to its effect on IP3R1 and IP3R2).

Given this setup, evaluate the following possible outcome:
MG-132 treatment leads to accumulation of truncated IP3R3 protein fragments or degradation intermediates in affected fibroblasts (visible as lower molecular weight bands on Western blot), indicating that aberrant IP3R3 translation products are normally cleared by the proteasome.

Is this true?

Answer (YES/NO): NO